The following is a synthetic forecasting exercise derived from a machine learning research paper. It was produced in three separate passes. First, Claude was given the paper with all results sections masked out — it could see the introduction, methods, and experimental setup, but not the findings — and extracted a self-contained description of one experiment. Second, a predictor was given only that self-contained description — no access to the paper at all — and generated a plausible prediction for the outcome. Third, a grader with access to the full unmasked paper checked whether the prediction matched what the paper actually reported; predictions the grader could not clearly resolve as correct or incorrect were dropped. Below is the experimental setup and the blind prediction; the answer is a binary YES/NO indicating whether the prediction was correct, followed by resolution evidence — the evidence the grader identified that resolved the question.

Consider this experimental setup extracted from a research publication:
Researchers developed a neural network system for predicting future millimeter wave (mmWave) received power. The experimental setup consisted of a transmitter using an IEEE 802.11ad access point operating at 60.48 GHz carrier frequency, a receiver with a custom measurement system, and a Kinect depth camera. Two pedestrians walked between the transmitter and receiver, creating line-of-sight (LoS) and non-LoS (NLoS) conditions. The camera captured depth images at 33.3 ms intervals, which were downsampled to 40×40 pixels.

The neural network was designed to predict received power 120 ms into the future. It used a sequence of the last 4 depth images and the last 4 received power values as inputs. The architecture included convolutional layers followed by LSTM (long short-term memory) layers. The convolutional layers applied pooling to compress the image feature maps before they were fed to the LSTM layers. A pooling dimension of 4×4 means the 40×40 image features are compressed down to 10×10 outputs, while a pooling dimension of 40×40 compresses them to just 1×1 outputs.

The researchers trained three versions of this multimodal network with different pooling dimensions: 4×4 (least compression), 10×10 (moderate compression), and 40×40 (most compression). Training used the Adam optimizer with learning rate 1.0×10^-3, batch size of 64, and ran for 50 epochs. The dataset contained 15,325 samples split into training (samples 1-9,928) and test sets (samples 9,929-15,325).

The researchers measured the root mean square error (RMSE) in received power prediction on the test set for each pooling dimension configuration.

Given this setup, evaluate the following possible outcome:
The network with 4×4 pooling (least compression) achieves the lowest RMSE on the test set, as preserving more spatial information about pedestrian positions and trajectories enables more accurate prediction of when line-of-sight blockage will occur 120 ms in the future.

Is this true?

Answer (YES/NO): YES